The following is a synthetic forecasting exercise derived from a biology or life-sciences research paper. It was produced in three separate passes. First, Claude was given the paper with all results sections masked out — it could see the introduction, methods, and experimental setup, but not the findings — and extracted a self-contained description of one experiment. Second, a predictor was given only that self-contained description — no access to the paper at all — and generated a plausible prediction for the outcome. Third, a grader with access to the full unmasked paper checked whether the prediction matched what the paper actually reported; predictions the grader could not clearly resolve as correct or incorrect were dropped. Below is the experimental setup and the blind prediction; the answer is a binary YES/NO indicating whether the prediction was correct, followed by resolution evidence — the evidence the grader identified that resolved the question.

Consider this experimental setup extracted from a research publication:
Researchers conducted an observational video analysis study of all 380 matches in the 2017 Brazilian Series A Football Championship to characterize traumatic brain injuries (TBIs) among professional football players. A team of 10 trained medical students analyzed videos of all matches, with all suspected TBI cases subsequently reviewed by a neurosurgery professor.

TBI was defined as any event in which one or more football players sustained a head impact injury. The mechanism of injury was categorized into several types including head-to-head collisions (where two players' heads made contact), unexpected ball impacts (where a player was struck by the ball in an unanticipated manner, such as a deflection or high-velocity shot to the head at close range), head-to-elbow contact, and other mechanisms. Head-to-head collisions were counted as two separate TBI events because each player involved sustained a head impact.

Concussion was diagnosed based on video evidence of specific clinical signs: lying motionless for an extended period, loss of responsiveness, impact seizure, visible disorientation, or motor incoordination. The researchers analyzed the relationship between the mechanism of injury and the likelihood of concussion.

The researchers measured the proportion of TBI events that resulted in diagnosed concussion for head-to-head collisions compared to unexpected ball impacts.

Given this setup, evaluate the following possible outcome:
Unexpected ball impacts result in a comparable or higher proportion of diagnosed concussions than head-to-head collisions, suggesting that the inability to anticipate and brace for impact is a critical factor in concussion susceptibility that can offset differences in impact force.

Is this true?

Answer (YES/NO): YES